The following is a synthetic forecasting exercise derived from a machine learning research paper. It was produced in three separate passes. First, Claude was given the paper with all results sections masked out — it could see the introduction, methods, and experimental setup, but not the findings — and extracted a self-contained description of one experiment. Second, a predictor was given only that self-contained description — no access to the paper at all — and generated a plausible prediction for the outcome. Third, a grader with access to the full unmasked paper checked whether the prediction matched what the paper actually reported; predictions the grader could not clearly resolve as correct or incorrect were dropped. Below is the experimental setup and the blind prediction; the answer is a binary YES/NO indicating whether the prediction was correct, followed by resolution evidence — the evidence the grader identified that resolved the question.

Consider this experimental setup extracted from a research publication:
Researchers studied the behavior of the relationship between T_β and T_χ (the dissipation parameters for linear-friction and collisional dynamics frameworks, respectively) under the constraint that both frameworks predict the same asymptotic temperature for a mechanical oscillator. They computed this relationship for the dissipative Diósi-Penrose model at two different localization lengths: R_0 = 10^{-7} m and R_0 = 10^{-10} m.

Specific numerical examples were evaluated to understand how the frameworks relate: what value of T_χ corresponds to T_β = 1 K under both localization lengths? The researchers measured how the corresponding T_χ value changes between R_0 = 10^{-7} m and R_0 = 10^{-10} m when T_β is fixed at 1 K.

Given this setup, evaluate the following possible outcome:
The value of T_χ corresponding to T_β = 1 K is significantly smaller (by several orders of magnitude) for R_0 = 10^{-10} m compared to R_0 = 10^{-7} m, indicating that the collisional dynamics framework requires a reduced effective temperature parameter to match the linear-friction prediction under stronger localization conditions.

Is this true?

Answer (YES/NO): YES